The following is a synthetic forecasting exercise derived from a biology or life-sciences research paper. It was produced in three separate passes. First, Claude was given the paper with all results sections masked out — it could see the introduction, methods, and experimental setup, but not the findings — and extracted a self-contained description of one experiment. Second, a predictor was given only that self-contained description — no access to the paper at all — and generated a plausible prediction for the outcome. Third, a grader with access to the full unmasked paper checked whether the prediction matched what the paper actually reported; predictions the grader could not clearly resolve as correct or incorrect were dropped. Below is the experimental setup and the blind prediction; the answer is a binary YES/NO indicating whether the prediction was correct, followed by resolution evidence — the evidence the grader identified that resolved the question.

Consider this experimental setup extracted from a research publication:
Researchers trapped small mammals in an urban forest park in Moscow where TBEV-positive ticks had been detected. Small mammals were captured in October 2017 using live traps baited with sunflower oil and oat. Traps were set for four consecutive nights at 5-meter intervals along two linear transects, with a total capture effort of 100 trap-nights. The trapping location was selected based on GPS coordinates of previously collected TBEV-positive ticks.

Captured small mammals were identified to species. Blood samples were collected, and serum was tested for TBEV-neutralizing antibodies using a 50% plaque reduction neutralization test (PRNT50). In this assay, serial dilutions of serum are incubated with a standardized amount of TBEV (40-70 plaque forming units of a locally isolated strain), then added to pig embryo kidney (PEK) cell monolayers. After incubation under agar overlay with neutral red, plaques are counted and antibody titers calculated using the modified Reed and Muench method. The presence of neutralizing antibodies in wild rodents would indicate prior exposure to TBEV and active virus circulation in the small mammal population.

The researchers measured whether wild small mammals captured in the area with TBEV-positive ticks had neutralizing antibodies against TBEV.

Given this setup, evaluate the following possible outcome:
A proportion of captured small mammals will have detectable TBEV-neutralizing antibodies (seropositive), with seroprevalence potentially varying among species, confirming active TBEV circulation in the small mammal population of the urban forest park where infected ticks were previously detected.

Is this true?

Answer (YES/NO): YES